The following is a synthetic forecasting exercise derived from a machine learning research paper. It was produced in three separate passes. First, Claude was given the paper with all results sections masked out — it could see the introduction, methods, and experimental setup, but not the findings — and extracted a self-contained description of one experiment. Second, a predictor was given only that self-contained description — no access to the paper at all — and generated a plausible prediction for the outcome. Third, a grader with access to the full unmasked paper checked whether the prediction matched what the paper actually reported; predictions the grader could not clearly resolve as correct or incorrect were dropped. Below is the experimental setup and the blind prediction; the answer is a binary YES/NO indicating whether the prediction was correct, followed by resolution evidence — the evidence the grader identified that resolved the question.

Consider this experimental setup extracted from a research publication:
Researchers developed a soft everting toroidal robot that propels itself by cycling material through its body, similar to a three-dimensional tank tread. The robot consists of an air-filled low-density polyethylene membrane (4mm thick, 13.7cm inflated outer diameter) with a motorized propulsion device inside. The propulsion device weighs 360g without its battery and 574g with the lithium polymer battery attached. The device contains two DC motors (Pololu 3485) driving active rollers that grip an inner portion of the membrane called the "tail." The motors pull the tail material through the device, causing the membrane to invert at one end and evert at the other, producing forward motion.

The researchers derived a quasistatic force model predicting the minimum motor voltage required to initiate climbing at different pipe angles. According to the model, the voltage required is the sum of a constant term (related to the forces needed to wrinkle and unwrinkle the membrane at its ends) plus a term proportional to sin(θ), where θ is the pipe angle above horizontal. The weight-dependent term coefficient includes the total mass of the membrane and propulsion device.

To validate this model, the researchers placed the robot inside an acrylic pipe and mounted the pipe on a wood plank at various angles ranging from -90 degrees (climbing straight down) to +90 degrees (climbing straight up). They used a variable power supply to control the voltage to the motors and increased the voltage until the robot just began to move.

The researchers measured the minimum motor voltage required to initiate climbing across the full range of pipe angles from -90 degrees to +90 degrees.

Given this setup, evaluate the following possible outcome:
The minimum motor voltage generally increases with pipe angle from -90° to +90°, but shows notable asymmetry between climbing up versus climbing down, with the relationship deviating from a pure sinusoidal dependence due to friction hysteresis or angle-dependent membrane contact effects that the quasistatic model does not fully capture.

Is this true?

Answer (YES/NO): NO